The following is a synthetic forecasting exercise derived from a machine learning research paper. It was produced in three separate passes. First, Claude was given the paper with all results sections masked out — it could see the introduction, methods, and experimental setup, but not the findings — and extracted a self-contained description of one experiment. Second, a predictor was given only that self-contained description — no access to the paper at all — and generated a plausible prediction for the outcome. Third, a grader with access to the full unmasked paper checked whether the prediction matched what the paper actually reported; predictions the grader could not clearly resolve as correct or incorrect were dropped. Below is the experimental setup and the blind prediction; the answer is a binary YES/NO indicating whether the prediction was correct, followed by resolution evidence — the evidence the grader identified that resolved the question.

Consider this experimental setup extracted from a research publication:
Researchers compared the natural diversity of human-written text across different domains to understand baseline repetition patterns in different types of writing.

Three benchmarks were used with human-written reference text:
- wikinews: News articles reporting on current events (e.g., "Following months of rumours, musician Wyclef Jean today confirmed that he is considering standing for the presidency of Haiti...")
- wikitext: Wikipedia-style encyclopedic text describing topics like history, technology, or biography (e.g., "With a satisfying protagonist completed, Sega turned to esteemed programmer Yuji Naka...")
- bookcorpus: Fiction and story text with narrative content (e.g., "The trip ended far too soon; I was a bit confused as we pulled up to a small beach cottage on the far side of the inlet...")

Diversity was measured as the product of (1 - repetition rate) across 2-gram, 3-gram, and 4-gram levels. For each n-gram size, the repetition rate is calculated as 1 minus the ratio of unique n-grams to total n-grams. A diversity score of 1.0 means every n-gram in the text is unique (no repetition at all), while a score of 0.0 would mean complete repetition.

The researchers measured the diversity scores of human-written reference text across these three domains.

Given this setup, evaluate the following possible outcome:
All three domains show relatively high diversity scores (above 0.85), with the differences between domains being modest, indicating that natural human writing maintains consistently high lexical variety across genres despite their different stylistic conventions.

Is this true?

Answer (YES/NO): YES